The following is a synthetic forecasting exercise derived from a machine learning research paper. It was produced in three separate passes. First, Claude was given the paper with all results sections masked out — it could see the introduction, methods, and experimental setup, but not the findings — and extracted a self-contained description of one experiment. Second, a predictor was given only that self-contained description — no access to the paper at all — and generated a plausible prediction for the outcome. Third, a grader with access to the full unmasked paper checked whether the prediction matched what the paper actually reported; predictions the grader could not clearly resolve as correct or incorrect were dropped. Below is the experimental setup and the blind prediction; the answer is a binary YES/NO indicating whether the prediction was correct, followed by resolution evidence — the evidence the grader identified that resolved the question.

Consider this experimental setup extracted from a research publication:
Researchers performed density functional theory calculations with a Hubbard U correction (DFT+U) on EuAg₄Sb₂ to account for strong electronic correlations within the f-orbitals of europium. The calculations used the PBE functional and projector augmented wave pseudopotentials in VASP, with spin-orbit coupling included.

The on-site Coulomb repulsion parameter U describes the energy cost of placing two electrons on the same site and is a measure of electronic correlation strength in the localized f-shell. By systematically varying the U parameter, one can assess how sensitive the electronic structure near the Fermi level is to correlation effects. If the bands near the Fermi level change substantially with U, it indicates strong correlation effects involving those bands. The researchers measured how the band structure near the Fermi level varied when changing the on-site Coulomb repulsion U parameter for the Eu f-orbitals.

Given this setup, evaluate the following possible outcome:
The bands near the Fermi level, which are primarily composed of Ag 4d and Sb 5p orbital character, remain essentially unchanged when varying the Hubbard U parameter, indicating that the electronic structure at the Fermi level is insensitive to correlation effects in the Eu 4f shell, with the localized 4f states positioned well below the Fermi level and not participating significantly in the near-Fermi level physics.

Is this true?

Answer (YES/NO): YES